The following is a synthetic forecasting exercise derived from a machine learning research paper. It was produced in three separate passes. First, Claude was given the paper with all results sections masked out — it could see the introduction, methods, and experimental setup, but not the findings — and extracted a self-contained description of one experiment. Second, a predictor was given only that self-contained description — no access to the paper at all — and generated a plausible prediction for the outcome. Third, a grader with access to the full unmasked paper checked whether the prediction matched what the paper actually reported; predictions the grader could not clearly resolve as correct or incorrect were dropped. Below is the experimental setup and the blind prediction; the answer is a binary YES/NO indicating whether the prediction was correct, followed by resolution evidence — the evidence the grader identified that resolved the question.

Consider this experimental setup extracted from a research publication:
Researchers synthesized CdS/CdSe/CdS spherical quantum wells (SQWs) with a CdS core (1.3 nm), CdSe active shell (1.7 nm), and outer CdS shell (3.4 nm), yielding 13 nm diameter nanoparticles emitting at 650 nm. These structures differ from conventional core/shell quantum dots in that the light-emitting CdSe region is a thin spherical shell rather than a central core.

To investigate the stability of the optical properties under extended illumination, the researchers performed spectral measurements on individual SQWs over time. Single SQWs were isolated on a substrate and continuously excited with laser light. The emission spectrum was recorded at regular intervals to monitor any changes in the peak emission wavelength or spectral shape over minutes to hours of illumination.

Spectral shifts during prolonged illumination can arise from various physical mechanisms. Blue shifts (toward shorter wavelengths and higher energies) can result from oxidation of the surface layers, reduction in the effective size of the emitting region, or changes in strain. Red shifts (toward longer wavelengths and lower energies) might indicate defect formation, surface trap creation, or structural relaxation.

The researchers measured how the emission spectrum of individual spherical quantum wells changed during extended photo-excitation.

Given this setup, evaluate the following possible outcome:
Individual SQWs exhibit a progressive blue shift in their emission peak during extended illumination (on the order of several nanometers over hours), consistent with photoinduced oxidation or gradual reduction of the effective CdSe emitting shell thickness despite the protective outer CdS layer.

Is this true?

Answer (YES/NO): NO